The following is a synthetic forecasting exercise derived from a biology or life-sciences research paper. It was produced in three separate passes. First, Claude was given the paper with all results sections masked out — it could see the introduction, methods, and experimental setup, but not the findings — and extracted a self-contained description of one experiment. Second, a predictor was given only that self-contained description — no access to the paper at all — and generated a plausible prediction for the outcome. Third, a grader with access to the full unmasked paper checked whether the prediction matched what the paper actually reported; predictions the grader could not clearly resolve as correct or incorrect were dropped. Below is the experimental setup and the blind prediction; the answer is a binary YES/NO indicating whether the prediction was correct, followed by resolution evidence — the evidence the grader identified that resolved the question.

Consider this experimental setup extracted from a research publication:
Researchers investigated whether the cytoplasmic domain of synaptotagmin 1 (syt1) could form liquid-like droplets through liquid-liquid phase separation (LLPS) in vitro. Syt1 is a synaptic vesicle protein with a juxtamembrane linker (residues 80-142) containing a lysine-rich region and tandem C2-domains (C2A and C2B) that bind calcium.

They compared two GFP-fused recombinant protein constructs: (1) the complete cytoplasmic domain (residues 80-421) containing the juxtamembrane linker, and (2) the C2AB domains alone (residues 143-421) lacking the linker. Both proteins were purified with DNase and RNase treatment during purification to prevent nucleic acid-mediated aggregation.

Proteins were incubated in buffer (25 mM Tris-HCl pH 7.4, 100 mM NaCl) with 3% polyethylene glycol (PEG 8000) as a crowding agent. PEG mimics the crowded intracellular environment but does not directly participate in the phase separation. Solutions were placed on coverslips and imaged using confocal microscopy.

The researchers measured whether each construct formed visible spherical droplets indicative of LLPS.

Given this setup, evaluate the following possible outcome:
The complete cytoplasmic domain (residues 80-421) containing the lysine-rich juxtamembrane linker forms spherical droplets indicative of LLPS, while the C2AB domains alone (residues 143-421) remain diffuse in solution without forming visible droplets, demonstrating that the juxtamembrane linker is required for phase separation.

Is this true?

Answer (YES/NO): YES